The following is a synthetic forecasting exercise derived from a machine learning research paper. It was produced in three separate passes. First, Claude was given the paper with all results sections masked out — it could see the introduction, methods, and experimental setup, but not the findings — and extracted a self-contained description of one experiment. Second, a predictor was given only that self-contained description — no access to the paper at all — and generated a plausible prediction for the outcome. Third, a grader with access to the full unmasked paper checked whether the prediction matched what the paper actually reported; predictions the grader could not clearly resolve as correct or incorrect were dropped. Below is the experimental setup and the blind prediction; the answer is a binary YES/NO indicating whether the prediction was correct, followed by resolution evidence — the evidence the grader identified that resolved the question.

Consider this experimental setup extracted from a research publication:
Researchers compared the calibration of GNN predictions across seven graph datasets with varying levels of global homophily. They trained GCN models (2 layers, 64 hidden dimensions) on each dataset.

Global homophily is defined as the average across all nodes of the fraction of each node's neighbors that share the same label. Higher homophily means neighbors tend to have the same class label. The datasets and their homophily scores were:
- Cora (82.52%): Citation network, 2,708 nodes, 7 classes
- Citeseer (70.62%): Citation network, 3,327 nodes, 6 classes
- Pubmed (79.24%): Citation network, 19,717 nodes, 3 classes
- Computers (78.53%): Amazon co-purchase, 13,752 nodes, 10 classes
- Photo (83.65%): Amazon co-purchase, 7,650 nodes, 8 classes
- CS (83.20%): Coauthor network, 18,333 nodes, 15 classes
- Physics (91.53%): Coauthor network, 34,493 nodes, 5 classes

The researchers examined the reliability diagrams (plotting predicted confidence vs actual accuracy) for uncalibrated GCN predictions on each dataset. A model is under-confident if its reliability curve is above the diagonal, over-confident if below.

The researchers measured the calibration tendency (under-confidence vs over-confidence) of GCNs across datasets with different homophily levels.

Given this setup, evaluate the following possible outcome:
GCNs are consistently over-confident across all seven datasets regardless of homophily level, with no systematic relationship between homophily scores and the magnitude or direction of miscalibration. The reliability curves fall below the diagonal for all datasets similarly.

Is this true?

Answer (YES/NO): NO